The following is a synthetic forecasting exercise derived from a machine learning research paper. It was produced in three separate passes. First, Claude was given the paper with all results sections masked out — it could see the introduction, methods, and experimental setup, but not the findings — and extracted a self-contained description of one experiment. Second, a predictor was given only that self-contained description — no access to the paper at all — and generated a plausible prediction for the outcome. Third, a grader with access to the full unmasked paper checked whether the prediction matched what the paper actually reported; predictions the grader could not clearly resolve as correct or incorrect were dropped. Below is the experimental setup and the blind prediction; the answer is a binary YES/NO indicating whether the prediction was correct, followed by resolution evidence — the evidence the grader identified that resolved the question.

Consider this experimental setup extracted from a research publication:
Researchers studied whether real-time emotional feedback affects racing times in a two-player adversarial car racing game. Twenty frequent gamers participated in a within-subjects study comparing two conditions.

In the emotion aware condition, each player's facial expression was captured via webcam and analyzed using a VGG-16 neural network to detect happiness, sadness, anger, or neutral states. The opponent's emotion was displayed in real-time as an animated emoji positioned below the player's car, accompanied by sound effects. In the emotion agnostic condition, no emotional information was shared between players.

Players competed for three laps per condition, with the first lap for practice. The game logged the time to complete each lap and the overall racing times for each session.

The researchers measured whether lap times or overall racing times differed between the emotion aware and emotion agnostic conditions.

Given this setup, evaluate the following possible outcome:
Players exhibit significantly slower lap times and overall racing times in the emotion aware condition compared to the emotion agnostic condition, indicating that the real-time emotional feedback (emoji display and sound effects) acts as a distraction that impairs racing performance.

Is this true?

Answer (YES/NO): YES